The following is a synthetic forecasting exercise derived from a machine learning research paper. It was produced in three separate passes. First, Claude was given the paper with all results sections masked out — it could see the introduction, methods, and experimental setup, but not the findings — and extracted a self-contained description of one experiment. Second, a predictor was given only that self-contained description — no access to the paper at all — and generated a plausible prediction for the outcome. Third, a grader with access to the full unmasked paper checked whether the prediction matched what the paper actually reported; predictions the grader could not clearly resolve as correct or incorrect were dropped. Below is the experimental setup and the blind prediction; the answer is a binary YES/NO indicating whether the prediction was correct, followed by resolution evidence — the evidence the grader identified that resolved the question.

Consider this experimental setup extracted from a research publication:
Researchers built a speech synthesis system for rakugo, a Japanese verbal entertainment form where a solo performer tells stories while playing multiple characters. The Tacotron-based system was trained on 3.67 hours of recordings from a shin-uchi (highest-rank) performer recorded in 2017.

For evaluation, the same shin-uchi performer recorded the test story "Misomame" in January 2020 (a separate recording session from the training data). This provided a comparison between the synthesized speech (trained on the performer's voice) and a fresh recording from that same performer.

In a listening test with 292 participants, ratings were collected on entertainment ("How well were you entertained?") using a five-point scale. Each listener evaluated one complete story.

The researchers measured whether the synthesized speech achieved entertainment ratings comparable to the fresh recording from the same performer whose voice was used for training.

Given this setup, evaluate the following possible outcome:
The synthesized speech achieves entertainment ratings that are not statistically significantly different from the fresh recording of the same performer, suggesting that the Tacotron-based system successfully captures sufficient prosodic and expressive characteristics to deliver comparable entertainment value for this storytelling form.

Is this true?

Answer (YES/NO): NO